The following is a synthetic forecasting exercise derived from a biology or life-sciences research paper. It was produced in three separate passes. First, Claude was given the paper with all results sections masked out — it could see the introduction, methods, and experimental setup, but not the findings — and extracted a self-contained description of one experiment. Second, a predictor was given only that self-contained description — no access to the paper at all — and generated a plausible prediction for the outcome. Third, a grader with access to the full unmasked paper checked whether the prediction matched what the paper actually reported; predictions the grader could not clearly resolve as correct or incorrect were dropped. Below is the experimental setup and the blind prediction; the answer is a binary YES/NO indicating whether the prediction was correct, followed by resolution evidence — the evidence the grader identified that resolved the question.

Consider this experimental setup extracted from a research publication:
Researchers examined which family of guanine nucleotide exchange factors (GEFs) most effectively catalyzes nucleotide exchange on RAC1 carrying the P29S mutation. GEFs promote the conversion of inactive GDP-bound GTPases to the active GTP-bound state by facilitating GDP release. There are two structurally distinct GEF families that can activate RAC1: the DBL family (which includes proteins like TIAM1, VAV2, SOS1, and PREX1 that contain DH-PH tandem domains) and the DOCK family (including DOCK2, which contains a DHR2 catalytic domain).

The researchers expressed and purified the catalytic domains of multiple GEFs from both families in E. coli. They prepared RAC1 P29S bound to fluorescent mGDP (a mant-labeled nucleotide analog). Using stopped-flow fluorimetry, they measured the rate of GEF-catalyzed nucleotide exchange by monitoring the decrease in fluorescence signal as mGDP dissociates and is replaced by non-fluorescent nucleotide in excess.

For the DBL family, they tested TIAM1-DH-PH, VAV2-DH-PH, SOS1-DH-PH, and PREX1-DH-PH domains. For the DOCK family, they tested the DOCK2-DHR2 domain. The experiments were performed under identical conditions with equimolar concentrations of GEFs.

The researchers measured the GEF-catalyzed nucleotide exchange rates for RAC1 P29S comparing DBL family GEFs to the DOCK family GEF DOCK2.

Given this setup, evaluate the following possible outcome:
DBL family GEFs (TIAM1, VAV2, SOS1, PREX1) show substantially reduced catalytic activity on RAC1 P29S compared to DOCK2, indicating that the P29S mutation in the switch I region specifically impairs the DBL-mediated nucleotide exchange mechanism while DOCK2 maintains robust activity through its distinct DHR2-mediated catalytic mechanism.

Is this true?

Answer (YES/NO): YES